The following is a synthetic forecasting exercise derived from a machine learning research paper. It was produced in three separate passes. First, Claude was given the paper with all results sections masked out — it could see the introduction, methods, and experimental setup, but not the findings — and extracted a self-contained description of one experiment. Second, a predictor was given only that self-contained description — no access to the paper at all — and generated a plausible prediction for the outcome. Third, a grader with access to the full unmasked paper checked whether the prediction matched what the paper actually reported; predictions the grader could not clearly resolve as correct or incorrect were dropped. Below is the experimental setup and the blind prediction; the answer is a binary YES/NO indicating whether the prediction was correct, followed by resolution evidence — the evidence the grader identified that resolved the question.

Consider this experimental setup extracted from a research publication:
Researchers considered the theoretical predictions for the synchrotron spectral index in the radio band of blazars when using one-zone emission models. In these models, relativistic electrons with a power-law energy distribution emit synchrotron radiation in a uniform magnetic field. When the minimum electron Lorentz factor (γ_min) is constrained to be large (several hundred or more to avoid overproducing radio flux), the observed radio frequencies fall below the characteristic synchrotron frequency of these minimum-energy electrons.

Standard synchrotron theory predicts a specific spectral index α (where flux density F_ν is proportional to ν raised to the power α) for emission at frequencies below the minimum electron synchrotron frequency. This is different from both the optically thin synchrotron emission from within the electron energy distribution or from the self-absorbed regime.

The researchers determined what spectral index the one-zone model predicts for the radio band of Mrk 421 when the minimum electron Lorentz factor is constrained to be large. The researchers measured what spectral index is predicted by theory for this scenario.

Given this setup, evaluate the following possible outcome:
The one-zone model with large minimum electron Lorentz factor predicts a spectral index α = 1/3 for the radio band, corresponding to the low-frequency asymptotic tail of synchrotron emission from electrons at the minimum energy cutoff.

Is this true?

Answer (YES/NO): YES